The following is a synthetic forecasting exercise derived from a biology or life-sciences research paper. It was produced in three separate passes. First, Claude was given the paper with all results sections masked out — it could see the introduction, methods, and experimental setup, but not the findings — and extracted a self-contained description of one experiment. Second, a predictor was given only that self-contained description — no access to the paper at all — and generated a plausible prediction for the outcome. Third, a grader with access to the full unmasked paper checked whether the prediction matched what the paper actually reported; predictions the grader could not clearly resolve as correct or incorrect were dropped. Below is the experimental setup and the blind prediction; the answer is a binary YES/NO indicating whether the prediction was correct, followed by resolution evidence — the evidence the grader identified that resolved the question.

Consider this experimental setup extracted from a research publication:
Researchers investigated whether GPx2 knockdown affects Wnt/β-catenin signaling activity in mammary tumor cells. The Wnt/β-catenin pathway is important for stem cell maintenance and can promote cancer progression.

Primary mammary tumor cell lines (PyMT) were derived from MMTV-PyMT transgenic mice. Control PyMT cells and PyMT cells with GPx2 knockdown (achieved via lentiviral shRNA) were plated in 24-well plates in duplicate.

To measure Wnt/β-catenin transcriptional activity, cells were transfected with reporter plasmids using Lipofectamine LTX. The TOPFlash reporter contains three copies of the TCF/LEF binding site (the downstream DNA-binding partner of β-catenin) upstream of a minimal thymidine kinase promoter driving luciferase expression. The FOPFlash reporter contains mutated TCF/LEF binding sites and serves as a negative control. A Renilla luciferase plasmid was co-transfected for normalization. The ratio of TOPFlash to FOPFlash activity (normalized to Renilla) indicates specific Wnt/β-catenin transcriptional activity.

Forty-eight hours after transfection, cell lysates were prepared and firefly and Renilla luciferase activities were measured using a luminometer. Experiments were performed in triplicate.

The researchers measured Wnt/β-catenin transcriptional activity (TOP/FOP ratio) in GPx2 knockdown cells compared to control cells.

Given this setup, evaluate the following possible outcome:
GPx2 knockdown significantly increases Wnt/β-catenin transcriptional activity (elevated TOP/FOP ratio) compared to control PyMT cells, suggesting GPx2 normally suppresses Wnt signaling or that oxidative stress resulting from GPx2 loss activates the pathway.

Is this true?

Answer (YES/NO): YES